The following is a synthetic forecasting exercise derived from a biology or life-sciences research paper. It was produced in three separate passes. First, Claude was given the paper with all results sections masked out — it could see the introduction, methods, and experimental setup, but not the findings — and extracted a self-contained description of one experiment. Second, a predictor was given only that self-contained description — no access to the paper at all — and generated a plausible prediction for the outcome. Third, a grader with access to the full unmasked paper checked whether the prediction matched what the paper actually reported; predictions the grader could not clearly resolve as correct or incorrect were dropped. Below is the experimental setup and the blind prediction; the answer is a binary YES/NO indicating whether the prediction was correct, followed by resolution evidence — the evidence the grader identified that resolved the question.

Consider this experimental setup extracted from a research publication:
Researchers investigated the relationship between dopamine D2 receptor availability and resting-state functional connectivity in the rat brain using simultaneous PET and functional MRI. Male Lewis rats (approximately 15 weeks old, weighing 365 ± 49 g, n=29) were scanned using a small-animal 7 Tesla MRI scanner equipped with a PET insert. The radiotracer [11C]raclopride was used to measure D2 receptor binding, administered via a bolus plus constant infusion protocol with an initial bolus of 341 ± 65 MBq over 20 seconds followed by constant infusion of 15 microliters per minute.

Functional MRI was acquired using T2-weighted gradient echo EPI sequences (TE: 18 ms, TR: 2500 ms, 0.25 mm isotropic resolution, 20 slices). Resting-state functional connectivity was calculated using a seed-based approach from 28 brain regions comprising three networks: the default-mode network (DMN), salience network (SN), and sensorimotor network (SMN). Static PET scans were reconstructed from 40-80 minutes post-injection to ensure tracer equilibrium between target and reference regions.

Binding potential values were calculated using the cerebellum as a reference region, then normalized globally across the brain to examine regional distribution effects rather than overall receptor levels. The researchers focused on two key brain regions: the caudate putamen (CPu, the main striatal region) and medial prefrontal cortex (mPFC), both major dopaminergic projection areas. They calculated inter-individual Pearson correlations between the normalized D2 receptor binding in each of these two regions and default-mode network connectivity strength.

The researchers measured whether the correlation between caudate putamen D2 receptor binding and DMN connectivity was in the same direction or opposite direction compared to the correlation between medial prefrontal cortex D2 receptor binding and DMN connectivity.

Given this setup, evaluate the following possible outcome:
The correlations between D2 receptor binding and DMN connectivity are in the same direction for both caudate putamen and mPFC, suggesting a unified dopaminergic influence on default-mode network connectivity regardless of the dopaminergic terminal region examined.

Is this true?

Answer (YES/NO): YES